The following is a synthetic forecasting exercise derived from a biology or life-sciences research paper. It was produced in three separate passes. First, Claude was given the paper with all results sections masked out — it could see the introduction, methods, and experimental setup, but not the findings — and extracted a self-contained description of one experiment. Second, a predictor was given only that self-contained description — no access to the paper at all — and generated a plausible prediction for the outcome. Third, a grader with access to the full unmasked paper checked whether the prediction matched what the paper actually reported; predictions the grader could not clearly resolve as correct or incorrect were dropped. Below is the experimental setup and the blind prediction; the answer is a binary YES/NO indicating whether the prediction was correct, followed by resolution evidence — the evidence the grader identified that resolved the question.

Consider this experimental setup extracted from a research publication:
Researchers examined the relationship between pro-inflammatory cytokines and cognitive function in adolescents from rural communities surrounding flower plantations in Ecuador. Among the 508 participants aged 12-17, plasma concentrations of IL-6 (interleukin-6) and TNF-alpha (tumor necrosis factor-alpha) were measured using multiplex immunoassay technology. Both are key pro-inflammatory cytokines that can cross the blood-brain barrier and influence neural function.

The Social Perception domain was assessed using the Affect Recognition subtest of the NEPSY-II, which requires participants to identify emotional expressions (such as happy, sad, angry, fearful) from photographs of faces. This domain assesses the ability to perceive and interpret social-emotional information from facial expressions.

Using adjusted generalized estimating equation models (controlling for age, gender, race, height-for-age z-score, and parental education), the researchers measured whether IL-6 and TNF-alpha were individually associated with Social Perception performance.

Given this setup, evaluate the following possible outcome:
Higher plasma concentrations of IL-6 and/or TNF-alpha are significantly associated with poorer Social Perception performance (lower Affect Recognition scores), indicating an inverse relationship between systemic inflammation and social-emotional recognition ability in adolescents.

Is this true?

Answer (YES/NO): YES